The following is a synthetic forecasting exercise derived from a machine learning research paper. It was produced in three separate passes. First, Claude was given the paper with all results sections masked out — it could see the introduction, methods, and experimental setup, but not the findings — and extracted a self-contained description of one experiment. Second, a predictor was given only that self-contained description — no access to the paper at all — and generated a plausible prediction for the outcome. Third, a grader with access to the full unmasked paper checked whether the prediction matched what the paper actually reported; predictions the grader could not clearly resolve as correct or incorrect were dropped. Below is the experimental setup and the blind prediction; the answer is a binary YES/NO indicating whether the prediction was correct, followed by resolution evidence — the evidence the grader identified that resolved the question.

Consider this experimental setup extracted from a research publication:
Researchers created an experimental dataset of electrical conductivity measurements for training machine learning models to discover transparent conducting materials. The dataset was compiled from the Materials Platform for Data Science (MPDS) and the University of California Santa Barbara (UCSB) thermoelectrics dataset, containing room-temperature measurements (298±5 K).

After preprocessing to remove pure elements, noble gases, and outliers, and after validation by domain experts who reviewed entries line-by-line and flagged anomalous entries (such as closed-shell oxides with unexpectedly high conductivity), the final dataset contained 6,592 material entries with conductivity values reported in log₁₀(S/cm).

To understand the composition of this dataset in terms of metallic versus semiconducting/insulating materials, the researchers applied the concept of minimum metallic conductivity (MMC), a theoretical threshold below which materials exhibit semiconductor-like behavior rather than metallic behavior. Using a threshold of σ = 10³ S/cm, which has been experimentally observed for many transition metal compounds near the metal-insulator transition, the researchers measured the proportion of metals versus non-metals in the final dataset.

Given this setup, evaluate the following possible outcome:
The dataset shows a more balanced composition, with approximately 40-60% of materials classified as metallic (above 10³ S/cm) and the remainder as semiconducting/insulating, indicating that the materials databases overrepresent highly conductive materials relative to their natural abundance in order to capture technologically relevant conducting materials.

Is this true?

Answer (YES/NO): YES